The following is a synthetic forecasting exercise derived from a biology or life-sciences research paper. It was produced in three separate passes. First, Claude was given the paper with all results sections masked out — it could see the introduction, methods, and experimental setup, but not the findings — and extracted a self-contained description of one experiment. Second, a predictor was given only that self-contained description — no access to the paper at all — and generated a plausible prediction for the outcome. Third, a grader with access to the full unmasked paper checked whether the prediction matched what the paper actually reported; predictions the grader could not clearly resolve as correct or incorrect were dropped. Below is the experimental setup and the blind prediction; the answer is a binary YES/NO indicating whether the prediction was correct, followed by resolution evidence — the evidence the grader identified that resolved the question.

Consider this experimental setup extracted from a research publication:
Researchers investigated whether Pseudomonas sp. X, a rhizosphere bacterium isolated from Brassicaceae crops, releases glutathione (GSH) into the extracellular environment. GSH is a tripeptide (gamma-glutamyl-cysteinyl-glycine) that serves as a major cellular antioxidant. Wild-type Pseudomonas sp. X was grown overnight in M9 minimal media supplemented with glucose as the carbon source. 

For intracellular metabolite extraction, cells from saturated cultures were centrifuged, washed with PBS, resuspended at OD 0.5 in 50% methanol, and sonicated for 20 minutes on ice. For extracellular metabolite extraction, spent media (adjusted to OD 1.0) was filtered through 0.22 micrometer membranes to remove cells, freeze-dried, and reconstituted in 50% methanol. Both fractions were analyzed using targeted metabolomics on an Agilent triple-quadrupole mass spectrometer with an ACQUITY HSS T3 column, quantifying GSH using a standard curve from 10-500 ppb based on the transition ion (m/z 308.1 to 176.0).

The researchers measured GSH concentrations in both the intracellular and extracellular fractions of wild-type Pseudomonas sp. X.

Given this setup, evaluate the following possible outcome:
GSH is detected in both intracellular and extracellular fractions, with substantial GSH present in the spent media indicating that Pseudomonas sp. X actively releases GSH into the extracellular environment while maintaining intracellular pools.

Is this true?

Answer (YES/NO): YES